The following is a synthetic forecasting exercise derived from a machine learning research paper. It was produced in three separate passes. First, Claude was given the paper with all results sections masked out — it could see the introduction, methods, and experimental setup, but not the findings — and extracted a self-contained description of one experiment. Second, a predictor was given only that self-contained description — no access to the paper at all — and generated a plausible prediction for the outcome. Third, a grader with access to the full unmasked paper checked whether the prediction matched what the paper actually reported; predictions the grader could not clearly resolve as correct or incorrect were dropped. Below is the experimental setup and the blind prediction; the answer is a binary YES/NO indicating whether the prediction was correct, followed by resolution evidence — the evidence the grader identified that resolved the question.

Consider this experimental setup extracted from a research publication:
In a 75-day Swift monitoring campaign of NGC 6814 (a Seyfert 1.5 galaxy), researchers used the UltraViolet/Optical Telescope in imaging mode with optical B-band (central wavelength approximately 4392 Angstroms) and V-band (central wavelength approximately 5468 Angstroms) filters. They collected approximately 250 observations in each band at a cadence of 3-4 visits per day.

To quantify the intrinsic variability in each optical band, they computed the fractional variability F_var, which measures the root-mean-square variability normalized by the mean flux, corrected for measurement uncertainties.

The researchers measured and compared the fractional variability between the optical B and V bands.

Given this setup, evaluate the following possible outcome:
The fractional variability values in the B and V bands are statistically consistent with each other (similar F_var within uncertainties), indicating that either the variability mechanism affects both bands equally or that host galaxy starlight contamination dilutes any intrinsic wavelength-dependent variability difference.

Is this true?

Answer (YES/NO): NO